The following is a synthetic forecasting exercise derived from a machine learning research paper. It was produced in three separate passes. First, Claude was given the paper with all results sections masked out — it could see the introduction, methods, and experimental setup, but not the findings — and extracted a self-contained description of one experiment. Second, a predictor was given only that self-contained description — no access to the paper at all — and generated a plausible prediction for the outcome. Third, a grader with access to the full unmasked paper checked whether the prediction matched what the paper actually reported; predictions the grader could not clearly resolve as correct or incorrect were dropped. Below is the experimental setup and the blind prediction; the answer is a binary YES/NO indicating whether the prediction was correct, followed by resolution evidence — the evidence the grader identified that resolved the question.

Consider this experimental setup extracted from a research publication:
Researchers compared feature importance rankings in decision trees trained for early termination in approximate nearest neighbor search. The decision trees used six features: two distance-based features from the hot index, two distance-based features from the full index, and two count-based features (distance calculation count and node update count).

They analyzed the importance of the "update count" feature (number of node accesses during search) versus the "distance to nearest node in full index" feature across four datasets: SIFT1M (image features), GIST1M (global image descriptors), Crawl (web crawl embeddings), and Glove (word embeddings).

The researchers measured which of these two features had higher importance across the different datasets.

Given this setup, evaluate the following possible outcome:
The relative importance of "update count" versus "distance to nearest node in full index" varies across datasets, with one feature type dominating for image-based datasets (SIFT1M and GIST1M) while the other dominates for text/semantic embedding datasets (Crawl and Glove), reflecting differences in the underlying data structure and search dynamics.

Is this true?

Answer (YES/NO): NO